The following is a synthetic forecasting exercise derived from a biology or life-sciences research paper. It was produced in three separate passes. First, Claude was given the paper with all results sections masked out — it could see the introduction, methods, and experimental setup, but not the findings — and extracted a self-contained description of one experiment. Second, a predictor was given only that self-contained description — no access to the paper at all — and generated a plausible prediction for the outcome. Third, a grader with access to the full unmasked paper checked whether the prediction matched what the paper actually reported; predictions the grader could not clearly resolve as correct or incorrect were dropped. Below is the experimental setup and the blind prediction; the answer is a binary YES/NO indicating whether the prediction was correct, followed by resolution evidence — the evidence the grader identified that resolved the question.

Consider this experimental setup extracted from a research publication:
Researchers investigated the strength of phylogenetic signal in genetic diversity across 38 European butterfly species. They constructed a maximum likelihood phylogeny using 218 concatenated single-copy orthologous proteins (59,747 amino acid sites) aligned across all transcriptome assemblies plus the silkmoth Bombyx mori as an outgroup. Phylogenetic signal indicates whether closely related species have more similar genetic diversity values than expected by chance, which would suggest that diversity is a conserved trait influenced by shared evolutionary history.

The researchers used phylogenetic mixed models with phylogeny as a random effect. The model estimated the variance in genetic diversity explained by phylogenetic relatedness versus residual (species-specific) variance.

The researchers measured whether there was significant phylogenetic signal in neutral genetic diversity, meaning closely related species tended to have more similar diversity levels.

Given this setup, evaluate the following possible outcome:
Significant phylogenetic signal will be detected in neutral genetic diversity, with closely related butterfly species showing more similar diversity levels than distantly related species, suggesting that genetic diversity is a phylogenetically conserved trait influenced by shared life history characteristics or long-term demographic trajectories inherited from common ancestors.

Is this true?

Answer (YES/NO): NO